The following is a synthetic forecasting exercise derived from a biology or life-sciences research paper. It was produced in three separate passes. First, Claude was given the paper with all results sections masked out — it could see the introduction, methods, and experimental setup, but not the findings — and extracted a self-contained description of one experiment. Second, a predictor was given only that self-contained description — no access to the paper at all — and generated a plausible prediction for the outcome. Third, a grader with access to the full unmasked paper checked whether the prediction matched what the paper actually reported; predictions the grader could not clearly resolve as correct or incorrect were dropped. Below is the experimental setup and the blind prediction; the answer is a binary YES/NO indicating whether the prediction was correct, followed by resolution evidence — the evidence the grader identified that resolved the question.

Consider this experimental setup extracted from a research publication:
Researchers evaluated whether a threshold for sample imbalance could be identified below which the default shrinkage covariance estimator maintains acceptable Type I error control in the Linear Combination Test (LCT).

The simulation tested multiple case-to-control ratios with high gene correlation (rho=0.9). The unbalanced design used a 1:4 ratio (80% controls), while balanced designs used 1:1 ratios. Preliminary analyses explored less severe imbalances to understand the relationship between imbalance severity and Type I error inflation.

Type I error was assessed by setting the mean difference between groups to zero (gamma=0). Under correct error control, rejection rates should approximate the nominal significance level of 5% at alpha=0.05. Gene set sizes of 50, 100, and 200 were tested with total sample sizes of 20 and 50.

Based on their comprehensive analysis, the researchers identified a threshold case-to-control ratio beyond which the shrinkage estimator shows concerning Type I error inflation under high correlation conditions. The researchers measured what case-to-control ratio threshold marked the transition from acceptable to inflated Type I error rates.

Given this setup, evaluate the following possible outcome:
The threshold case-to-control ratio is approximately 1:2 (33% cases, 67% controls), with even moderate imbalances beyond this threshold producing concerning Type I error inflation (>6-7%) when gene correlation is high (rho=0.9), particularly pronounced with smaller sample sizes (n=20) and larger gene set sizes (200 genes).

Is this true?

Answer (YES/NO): NO